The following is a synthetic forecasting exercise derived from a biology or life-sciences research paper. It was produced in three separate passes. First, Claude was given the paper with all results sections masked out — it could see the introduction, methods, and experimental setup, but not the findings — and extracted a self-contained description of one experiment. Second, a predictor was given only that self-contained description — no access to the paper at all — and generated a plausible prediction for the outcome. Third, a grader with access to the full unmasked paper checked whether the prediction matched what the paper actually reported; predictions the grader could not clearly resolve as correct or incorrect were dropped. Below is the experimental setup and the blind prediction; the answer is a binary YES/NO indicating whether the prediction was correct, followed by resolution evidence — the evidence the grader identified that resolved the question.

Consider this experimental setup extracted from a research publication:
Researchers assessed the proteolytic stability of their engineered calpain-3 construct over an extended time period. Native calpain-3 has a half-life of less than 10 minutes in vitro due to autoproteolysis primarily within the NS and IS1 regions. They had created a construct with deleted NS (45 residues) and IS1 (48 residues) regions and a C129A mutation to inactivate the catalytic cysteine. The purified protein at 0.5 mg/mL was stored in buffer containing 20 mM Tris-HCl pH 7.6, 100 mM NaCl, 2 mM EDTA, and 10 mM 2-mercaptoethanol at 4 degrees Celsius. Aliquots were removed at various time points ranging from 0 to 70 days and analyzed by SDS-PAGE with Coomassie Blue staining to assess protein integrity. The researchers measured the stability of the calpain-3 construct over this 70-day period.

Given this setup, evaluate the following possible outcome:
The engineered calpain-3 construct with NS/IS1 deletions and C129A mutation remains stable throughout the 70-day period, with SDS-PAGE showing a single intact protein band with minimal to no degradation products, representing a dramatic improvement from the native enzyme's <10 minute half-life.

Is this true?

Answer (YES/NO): YES